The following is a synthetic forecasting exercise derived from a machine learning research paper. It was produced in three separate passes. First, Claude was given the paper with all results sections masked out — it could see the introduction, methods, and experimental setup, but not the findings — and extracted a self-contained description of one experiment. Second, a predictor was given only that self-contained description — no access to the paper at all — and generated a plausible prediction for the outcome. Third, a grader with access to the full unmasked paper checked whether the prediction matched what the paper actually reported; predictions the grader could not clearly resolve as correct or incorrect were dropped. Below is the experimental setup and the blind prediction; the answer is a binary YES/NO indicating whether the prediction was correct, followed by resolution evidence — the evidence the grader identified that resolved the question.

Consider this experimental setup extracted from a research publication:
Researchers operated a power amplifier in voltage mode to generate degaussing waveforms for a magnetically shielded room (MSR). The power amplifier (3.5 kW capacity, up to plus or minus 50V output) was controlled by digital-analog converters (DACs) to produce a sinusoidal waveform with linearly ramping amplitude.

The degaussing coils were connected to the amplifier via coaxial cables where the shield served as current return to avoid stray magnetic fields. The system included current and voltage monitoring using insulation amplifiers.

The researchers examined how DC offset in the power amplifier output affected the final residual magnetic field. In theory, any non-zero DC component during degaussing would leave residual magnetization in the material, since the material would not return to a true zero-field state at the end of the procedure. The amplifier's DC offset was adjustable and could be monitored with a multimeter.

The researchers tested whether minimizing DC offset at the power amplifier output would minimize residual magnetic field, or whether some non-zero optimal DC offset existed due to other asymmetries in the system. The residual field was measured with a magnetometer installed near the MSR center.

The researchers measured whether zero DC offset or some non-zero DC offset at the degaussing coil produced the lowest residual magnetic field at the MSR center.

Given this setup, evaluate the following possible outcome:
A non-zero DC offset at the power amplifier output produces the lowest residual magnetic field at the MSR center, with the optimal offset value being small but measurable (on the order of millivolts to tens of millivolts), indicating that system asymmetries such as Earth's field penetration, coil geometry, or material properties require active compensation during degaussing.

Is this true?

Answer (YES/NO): NO